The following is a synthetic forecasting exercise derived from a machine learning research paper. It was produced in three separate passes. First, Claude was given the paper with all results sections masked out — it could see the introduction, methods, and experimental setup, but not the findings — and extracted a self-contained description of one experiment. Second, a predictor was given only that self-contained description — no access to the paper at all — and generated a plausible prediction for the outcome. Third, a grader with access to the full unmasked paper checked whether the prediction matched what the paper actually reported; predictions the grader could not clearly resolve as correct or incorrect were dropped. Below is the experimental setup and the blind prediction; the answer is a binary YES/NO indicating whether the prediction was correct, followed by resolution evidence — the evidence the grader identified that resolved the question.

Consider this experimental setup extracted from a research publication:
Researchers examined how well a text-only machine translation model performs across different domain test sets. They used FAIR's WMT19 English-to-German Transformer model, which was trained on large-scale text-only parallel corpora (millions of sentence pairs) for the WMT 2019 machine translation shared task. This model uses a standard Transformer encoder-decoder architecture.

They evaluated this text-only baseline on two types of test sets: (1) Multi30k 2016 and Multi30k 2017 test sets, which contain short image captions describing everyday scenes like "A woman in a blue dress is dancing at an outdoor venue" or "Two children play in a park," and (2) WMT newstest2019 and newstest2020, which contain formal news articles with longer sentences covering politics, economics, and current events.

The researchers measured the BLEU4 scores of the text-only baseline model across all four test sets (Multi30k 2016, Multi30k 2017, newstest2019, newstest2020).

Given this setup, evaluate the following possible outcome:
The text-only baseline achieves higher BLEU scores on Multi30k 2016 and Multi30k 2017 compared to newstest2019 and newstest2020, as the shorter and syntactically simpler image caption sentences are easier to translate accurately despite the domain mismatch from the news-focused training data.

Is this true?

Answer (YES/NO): YES